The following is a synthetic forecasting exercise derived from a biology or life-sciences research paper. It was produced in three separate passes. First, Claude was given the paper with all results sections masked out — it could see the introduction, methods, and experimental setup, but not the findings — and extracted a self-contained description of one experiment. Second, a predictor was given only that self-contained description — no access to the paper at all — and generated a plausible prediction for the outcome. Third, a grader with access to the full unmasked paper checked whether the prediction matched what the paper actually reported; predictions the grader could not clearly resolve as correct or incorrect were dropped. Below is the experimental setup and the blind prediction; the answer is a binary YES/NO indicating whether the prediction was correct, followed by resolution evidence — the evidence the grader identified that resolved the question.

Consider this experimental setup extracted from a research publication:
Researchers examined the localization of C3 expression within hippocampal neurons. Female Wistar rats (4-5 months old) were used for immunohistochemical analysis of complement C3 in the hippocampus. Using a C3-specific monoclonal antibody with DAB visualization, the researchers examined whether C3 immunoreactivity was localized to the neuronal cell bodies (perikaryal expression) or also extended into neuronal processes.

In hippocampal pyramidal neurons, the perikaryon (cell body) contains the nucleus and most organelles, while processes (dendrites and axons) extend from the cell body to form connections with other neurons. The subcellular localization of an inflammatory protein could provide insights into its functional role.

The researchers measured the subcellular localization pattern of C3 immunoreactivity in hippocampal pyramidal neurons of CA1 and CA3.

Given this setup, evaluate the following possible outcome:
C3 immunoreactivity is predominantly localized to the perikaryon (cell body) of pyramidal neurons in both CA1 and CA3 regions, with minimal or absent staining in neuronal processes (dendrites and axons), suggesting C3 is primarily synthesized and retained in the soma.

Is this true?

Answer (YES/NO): YES